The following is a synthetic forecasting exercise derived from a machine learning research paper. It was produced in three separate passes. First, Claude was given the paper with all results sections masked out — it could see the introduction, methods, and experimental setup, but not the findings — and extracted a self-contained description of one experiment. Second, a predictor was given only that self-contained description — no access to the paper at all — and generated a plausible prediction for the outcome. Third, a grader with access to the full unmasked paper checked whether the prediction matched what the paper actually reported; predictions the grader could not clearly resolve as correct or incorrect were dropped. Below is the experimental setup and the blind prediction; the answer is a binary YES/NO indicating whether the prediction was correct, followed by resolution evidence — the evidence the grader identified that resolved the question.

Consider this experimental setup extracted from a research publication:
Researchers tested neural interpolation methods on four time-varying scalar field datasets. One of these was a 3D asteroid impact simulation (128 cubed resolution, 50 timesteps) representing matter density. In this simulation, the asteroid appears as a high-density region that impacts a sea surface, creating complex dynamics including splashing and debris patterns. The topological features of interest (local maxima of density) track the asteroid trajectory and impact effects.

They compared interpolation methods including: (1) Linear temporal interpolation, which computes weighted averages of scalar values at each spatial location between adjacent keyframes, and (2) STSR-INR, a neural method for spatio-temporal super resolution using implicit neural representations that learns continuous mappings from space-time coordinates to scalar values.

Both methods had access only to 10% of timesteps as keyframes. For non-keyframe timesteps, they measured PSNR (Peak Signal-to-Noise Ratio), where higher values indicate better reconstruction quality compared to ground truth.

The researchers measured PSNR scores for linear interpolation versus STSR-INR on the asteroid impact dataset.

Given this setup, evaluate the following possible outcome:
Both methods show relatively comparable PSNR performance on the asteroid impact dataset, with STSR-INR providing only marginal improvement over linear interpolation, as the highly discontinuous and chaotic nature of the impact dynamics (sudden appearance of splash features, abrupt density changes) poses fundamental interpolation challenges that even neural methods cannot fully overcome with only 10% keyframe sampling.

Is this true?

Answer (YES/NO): NO